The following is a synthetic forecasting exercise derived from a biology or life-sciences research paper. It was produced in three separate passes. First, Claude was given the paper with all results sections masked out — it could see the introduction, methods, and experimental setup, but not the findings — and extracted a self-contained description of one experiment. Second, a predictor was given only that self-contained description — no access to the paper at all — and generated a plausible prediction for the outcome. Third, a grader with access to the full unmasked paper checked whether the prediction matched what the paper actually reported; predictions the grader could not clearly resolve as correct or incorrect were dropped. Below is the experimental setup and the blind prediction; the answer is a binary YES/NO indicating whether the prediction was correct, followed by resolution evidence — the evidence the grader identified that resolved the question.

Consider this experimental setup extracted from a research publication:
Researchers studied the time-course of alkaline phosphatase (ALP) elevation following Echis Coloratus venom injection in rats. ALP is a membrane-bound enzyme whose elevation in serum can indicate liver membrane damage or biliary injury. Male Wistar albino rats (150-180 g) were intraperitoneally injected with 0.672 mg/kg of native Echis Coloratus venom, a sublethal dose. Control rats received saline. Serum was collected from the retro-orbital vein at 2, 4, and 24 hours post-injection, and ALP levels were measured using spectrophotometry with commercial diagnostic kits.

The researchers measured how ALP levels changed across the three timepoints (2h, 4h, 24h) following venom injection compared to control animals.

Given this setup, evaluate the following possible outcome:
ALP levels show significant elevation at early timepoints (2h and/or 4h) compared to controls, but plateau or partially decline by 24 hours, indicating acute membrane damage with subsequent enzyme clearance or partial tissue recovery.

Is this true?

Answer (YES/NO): YES